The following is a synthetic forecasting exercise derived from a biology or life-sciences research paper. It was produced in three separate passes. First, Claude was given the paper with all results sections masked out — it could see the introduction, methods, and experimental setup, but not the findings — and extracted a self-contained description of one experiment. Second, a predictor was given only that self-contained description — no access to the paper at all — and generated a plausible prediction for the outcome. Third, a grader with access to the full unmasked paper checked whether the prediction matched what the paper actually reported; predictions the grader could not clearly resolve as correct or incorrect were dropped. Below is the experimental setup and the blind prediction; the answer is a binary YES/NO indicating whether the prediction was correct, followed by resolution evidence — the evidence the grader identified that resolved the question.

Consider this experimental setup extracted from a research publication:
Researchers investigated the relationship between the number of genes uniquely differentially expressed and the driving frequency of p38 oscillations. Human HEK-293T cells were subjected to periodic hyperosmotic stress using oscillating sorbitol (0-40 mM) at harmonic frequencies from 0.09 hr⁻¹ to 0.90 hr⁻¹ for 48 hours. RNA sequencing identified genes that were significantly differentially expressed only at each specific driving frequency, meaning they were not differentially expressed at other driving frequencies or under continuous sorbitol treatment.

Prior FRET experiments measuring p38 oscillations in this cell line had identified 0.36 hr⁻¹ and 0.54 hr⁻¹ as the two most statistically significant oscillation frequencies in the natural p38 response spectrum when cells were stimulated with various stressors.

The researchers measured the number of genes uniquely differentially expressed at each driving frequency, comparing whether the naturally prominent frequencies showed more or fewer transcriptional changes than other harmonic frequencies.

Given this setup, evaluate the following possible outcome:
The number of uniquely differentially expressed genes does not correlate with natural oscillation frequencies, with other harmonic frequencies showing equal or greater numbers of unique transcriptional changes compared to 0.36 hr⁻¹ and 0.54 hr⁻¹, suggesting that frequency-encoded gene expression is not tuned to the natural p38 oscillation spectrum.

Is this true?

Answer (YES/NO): NO